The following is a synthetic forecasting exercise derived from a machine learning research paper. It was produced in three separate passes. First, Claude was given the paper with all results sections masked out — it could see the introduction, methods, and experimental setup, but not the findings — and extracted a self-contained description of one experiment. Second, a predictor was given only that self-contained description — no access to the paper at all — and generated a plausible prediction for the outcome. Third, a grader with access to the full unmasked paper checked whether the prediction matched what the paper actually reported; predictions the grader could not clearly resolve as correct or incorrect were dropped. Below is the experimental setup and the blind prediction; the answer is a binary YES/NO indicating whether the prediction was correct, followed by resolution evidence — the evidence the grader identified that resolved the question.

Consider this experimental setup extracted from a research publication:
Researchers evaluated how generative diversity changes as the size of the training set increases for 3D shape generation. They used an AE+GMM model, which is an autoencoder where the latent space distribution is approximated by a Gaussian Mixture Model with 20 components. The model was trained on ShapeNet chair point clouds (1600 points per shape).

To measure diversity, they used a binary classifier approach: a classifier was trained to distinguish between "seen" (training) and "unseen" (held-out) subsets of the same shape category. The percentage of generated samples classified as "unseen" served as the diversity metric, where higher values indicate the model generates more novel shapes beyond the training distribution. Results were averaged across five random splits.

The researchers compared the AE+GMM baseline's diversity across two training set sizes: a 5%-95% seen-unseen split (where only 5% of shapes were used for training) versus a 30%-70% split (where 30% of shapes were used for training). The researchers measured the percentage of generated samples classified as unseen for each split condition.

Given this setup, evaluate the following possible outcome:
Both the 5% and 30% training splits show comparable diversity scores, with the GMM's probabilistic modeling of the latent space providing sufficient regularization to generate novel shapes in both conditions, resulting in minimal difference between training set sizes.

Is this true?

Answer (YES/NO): NO